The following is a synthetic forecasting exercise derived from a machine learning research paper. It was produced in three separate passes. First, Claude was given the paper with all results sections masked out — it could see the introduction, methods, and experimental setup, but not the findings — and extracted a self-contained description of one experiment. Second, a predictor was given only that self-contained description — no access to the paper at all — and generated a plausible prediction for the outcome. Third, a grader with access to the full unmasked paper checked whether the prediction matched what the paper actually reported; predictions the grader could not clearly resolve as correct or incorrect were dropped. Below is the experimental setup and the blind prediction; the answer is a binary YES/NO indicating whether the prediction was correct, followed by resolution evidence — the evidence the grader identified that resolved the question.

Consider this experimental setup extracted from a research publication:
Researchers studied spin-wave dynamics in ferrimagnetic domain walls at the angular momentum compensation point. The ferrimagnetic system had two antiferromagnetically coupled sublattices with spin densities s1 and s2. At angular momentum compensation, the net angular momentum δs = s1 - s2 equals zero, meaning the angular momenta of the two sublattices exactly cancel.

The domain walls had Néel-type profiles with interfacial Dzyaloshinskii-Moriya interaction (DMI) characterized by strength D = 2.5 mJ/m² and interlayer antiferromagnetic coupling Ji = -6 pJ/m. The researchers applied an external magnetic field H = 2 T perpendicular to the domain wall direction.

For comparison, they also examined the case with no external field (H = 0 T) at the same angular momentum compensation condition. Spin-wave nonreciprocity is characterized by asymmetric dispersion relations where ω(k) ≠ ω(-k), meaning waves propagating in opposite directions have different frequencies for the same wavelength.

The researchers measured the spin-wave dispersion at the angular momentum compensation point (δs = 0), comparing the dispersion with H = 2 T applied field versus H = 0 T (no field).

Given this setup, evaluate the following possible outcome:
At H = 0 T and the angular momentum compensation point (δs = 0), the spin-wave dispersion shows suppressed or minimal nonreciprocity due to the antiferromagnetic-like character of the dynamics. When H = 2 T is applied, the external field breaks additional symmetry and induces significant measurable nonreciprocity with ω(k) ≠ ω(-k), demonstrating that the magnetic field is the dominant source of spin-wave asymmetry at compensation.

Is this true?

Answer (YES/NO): YES